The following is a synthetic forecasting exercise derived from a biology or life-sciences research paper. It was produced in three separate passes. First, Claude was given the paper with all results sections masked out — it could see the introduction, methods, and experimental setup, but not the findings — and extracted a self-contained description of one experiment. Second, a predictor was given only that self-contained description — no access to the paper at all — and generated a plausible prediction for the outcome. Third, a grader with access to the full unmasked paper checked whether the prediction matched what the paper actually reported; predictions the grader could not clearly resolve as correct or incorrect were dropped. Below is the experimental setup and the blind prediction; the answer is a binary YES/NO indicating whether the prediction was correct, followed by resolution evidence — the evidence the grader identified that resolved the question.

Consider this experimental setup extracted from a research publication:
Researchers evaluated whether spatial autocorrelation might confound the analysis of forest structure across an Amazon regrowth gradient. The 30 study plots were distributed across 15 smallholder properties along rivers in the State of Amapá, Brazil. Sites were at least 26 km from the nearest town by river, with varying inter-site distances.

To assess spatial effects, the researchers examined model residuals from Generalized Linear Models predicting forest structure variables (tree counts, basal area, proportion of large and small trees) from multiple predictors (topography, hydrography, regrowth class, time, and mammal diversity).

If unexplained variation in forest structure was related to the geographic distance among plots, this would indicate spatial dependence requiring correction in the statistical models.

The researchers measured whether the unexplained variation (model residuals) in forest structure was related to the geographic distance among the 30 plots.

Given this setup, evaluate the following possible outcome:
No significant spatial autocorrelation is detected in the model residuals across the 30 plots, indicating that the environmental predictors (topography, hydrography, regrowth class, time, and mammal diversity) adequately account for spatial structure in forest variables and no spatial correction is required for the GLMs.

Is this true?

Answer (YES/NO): YES